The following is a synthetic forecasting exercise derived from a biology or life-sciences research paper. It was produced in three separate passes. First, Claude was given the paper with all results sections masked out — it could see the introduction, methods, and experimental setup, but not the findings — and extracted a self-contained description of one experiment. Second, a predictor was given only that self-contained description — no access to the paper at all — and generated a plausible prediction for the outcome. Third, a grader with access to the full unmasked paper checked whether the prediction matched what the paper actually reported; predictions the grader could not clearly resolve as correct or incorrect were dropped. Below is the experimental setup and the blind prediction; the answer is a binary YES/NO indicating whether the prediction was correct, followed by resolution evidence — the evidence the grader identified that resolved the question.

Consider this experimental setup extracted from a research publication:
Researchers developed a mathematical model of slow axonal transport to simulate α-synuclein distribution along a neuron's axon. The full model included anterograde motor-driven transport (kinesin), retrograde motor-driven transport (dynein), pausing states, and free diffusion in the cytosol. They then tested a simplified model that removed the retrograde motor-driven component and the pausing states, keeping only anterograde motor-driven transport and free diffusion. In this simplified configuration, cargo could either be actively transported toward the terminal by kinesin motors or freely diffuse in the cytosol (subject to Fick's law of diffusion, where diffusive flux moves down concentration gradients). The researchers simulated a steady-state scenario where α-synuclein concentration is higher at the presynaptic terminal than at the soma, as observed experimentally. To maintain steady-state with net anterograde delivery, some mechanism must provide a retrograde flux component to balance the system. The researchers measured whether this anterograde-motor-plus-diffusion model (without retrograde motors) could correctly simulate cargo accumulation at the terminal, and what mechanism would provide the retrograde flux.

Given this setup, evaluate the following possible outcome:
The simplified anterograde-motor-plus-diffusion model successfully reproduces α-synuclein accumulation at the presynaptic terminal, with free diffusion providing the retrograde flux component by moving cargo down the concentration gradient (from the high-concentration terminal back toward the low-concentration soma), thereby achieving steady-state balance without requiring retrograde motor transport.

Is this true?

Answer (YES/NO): YES